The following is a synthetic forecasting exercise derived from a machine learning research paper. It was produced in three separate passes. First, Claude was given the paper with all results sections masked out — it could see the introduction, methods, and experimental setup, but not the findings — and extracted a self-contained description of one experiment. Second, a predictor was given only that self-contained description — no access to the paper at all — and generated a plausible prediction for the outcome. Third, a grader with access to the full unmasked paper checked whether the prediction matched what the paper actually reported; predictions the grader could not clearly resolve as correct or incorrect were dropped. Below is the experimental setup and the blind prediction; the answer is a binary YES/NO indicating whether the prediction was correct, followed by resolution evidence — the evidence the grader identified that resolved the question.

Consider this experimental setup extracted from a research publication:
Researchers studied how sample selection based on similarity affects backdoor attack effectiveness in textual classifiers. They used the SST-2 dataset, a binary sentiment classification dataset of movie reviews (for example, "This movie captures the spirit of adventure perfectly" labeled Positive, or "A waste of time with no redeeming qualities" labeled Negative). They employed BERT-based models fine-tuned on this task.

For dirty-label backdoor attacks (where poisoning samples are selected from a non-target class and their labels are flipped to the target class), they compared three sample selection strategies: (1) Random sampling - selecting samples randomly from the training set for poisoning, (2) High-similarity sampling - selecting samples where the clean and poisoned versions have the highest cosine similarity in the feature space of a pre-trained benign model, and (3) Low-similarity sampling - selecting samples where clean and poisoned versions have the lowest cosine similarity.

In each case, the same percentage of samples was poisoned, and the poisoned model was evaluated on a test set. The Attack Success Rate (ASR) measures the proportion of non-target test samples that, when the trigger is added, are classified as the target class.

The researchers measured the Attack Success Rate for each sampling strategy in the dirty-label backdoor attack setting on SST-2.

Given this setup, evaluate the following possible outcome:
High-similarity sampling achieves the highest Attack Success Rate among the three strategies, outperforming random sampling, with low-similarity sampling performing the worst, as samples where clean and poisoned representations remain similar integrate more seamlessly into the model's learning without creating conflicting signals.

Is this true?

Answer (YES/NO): YES